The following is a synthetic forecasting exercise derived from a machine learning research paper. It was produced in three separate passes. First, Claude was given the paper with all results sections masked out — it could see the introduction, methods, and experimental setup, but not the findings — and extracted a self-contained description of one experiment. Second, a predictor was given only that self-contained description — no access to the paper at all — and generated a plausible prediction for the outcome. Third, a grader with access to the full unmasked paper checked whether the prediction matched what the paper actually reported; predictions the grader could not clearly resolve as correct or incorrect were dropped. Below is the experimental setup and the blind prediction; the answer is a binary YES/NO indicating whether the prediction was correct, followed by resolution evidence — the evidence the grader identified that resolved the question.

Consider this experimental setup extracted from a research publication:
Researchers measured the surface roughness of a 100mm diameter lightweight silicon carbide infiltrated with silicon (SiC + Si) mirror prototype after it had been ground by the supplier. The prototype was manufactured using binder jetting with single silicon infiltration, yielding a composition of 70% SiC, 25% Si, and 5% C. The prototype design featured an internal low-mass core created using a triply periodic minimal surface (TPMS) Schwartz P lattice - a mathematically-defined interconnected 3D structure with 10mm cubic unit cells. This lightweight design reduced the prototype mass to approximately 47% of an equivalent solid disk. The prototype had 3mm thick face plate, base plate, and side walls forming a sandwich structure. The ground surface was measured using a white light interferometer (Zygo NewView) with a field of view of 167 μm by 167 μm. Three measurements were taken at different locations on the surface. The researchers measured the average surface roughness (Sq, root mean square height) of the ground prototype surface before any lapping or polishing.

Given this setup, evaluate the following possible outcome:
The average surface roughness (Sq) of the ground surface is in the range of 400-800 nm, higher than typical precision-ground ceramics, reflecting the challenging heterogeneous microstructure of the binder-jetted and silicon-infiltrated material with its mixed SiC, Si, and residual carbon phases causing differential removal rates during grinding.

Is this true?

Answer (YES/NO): YES